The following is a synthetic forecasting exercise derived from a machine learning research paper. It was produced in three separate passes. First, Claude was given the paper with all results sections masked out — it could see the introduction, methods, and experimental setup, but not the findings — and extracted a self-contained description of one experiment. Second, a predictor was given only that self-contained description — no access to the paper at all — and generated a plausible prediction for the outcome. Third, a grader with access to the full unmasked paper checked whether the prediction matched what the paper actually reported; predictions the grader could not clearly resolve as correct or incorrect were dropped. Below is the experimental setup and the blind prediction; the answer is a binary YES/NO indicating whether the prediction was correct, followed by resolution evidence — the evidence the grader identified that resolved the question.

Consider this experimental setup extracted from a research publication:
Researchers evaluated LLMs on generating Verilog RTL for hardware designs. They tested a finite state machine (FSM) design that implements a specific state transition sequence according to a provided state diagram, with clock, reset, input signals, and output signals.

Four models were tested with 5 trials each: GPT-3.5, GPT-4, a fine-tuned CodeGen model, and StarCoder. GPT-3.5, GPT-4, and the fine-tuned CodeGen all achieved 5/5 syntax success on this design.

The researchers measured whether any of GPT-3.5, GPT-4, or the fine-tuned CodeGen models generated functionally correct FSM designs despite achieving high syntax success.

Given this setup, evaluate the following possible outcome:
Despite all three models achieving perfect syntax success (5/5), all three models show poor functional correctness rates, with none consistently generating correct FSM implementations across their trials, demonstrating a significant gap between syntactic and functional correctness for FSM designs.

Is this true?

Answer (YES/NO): YES